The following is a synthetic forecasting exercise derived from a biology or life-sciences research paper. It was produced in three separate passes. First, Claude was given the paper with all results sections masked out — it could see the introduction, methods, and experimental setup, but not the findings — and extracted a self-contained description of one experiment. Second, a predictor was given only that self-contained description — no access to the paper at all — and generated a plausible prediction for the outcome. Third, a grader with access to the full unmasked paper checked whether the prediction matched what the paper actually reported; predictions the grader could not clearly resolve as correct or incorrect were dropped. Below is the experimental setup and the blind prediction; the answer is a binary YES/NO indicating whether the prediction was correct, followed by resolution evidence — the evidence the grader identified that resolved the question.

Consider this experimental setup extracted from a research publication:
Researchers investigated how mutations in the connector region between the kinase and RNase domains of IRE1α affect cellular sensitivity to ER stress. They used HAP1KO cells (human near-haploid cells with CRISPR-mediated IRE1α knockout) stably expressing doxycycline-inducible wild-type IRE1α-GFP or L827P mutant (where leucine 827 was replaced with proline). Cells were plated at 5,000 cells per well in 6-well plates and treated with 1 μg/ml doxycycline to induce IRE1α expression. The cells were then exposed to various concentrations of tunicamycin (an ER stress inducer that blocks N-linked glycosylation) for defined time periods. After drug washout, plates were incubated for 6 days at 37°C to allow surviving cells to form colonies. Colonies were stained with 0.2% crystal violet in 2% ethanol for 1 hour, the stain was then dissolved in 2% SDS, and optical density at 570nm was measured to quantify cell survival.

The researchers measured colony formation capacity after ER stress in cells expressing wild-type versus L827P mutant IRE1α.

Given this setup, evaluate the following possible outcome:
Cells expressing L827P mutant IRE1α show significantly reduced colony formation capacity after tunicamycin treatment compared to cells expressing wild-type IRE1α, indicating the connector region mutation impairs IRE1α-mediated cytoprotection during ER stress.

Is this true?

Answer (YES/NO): YES